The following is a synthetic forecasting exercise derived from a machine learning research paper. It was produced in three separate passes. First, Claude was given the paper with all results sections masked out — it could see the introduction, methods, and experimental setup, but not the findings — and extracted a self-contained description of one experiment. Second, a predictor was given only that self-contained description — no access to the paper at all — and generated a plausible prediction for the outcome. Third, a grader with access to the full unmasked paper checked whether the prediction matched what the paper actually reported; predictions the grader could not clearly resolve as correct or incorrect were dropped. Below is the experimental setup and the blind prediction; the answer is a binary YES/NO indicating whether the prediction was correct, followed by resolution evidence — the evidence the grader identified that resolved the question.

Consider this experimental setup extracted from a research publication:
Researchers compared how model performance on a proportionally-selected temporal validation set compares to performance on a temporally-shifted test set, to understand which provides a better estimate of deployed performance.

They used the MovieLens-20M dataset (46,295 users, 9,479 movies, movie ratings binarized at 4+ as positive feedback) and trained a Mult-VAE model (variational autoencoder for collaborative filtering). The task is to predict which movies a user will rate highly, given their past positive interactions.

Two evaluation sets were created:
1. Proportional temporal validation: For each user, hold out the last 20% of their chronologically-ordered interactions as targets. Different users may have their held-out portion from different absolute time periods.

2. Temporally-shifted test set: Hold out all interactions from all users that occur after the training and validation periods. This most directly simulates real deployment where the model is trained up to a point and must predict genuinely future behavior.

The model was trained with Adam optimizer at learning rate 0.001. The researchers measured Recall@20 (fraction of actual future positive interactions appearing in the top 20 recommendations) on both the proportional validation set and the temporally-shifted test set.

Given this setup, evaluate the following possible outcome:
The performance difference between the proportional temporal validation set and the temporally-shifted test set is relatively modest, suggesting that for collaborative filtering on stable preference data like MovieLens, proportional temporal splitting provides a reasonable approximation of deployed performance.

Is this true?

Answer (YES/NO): NO